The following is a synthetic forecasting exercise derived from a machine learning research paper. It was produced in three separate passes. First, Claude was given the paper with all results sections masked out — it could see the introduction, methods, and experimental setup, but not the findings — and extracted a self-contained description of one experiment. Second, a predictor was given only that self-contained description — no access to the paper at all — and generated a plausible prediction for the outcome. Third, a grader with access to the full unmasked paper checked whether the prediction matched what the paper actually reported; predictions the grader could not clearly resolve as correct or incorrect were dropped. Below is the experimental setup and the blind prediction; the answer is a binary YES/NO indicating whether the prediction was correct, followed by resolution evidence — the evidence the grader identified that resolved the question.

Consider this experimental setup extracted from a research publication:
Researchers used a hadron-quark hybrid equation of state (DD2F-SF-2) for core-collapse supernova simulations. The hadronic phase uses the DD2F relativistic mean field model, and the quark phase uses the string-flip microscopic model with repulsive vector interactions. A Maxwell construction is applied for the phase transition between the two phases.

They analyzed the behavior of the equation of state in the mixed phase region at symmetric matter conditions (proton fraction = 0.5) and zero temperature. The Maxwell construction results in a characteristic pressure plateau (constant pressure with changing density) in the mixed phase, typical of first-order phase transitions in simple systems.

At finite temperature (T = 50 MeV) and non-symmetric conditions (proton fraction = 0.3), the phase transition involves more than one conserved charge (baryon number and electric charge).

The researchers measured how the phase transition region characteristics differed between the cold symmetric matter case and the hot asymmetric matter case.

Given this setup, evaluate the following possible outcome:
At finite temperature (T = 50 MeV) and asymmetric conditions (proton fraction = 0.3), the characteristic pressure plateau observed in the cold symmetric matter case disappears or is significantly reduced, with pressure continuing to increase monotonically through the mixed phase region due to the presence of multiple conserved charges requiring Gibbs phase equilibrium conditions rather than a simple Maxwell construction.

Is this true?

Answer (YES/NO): YES